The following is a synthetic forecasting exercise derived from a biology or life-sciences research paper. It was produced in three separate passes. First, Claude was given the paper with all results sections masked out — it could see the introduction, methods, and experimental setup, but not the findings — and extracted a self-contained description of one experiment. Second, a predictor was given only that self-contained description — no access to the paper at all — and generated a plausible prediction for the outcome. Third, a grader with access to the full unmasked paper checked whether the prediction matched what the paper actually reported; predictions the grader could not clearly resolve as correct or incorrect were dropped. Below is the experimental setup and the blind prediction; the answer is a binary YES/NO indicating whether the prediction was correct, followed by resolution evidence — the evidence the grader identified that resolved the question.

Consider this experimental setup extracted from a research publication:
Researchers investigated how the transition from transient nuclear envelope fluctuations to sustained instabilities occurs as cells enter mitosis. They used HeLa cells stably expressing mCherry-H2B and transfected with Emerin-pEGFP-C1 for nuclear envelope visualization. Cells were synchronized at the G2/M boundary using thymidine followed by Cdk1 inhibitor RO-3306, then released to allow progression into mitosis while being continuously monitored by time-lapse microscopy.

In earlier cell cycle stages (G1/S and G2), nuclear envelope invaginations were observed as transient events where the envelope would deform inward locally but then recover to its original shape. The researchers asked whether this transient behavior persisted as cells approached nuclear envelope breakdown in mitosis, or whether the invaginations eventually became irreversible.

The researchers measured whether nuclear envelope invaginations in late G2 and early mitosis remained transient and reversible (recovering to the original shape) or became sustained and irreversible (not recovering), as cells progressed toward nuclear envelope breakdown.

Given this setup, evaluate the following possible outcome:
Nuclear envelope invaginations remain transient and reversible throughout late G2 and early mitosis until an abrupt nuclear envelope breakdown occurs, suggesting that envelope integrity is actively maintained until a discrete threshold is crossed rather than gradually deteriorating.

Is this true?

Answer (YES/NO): NO